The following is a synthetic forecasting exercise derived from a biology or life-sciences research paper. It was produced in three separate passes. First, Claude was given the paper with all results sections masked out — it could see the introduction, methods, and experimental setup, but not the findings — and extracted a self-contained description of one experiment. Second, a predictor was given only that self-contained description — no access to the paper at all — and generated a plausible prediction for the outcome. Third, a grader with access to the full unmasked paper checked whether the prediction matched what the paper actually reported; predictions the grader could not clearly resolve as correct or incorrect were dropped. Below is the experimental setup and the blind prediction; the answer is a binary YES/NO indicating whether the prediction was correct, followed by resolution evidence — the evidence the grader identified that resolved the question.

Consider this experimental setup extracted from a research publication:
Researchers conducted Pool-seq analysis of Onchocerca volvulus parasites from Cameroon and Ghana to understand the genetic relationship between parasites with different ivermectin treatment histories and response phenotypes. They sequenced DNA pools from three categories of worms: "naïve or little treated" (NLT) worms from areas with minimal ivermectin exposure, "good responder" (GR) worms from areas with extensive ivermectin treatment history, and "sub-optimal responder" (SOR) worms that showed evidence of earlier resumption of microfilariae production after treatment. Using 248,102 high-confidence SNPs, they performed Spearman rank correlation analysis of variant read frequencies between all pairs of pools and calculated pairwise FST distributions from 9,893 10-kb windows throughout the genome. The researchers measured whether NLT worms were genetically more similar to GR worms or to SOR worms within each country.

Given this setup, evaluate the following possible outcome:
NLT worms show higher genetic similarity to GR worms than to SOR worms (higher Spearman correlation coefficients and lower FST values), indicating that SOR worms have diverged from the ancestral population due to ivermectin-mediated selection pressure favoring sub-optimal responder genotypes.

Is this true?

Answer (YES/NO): NO